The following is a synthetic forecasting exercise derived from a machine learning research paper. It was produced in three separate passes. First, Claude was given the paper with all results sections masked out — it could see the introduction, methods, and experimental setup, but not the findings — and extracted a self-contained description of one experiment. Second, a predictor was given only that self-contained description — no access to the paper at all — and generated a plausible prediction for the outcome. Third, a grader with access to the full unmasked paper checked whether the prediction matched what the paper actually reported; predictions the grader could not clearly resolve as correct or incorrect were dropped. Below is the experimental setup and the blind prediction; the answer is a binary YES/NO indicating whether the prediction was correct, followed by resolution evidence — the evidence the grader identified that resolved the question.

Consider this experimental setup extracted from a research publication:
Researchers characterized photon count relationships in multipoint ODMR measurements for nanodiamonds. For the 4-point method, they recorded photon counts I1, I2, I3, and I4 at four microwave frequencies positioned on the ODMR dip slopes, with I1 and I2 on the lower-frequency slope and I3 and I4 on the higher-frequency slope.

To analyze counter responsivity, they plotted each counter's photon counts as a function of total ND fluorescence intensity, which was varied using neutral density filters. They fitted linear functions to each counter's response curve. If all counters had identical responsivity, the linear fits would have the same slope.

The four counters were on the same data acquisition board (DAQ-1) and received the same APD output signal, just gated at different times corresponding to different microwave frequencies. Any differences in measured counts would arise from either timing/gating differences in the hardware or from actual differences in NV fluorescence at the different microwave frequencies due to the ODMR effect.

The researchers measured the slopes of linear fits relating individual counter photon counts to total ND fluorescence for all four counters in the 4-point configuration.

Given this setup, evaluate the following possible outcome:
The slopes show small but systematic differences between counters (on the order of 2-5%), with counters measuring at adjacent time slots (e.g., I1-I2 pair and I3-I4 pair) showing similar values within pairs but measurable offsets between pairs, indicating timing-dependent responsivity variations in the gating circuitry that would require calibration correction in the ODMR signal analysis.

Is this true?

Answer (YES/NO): NO